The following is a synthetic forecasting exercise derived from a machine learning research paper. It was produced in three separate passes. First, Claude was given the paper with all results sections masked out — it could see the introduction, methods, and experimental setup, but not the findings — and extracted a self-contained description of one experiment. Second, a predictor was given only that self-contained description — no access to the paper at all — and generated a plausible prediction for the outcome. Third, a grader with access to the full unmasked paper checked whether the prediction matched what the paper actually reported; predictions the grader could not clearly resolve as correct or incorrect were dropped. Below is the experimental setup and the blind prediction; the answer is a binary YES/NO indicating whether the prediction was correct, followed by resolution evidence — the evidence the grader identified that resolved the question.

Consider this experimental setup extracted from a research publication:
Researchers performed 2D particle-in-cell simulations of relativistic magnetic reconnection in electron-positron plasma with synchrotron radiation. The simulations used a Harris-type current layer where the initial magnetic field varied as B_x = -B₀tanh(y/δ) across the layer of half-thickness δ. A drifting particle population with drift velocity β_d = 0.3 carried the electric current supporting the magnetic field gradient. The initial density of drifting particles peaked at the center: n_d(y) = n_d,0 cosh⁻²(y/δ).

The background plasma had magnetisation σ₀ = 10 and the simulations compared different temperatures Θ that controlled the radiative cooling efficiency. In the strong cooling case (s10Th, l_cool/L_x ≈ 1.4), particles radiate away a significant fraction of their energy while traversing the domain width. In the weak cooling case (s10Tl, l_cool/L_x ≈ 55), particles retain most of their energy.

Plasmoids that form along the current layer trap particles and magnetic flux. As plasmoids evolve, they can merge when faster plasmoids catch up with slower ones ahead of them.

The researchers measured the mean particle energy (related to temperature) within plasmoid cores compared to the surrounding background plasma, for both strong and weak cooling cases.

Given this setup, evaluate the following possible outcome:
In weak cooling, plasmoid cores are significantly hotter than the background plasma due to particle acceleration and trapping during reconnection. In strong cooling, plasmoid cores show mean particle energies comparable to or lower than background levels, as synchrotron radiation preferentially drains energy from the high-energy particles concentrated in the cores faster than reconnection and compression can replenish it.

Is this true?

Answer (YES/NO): YES